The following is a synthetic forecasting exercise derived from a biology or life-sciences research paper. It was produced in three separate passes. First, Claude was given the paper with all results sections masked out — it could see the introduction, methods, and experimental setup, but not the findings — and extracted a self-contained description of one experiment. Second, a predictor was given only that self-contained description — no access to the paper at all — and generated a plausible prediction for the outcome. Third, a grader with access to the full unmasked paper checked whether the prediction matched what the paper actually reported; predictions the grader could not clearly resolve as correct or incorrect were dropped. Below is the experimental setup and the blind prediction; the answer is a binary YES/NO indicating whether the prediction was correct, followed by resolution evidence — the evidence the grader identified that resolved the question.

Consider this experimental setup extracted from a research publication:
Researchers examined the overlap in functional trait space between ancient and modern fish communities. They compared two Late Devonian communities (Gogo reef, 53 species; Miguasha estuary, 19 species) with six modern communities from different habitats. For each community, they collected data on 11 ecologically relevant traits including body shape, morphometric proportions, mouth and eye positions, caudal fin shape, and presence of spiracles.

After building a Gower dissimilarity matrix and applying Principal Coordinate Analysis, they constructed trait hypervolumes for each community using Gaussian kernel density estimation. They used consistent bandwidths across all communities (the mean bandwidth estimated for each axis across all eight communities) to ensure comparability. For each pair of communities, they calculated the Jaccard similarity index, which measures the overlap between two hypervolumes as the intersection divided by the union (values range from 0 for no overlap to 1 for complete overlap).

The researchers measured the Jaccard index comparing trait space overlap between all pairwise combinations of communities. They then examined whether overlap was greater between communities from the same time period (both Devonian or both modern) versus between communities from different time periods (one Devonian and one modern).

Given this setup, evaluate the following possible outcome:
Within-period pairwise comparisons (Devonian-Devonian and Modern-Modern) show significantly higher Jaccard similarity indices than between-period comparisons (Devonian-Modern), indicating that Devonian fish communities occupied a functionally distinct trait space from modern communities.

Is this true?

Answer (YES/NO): YES